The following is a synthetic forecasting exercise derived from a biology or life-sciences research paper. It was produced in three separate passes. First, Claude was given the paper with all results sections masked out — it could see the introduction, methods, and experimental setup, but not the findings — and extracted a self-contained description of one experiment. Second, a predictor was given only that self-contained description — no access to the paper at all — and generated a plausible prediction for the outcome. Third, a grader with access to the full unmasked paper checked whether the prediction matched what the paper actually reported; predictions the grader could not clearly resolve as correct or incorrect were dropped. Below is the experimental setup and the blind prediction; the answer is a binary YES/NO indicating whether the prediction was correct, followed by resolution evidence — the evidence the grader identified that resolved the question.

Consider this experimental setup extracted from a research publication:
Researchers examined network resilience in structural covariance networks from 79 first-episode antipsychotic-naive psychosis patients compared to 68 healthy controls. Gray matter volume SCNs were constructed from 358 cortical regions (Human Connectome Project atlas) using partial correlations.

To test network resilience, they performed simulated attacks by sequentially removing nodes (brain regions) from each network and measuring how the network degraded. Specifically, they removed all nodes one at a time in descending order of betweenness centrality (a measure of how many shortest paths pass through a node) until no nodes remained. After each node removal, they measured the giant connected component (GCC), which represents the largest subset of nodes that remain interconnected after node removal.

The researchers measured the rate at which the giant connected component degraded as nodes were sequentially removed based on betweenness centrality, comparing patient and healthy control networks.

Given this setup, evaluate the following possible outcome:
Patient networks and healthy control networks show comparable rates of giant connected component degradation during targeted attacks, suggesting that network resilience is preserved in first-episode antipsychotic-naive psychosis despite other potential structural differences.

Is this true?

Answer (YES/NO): NO